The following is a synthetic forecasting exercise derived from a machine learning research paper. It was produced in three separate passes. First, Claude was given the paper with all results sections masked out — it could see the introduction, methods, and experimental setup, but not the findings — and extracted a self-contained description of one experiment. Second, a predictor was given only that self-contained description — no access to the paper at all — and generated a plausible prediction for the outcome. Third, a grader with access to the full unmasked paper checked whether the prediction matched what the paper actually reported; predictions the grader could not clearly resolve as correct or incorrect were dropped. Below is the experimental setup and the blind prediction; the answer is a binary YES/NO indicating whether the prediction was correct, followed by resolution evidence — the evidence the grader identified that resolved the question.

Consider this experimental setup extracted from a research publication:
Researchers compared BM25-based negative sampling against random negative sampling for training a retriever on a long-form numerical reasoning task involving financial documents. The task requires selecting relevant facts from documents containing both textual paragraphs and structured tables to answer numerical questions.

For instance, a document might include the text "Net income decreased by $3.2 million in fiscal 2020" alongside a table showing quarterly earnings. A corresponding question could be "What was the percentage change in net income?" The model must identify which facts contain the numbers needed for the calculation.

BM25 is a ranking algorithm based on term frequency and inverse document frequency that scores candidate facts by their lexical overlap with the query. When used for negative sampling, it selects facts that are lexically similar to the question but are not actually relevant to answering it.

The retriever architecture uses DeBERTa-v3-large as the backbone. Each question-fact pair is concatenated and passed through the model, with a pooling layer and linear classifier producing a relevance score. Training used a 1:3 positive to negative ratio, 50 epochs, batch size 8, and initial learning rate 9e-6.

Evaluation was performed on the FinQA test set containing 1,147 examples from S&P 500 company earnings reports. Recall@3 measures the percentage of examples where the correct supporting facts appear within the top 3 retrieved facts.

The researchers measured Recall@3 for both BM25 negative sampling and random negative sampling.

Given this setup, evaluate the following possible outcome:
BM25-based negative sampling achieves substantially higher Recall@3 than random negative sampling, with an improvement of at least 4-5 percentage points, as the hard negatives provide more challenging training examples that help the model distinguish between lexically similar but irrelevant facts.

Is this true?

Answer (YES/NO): NO